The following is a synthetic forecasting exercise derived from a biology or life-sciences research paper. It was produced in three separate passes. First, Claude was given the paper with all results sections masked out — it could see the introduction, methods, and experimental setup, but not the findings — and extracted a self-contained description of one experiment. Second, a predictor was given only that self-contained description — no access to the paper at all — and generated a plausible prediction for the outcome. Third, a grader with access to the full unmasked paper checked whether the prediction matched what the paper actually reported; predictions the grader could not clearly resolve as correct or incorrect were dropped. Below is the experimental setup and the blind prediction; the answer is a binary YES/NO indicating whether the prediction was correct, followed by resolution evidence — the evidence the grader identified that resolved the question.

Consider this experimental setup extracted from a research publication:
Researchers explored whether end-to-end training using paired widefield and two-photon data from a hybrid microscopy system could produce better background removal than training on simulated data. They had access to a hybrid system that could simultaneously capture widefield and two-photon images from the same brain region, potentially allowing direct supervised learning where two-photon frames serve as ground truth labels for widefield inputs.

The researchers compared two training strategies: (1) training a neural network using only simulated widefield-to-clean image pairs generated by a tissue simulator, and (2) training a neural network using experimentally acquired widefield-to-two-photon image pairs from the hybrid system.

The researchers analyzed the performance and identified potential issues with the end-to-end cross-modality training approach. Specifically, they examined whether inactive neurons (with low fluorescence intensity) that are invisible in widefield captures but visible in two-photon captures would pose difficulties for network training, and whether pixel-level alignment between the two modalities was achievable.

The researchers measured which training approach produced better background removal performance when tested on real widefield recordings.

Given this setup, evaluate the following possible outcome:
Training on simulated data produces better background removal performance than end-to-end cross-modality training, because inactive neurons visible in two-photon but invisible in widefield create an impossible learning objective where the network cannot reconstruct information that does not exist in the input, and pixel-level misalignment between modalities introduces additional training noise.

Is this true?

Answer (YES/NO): YES